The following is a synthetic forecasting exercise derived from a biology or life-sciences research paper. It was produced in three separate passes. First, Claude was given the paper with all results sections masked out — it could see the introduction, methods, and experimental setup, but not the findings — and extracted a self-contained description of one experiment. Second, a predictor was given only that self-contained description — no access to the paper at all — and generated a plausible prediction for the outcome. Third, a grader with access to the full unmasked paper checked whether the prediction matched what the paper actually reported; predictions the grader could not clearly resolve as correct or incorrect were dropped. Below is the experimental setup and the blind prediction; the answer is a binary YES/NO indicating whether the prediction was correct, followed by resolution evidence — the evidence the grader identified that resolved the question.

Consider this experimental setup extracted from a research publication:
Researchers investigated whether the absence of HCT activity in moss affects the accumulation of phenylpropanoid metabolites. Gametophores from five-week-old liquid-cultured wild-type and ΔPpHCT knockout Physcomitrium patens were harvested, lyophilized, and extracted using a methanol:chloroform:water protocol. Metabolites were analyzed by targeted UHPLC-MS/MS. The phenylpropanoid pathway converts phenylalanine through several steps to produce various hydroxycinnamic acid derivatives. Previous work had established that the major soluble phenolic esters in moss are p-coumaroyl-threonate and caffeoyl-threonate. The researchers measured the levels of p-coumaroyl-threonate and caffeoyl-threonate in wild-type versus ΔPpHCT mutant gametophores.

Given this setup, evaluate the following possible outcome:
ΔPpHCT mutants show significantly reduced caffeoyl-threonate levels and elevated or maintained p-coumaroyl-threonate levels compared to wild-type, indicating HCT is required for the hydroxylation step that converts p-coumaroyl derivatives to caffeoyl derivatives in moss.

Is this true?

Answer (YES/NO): YES